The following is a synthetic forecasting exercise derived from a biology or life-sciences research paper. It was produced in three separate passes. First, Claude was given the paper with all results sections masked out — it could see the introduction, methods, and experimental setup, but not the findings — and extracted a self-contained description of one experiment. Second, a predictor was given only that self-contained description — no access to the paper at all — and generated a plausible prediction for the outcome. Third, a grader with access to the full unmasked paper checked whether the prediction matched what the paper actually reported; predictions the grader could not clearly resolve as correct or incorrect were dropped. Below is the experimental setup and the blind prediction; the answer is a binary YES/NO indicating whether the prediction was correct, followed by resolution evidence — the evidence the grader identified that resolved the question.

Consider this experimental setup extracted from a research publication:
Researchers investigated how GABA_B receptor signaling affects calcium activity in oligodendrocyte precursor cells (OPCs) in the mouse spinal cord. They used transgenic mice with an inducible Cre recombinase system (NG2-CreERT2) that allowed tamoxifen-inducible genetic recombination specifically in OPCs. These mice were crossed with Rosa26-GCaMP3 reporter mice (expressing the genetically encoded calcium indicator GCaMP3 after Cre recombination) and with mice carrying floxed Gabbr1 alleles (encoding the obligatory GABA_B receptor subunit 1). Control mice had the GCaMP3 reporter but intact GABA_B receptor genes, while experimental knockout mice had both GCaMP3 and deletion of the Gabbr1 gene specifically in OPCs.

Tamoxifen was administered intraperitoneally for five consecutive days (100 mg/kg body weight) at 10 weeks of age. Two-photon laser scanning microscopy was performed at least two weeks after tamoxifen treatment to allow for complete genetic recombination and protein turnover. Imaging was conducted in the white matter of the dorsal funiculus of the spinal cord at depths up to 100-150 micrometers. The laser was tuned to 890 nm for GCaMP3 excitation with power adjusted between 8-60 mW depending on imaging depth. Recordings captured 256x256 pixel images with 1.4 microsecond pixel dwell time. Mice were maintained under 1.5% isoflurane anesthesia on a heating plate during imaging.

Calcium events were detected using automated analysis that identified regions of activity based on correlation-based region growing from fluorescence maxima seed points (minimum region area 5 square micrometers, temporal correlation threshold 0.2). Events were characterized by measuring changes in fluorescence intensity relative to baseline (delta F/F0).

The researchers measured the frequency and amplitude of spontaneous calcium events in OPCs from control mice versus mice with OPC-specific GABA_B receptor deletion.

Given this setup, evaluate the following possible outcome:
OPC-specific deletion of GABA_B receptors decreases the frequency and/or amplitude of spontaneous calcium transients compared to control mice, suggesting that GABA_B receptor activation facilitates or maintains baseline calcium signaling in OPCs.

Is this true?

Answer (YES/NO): NO